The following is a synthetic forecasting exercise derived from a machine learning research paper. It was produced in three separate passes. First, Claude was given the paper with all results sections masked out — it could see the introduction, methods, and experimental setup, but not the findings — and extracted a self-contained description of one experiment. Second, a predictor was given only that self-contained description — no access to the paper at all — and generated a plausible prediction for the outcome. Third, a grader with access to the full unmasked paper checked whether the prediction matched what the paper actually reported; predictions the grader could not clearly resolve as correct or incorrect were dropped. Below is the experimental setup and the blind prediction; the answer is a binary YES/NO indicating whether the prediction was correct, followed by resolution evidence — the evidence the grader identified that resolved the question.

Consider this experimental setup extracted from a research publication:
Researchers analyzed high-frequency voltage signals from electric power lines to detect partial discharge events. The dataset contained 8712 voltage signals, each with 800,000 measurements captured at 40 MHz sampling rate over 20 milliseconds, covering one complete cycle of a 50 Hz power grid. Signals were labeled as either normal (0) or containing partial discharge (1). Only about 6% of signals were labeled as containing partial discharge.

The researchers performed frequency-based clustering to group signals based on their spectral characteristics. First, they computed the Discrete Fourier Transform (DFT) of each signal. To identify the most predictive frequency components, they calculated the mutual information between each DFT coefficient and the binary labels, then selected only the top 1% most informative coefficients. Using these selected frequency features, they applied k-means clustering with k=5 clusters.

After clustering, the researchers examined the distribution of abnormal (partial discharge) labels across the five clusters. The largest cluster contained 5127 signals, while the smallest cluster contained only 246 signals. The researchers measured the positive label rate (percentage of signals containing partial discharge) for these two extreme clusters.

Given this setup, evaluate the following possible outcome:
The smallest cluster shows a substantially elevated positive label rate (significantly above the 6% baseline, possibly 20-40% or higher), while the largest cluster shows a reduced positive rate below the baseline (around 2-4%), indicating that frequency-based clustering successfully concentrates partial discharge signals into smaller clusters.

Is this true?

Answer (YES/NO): NO